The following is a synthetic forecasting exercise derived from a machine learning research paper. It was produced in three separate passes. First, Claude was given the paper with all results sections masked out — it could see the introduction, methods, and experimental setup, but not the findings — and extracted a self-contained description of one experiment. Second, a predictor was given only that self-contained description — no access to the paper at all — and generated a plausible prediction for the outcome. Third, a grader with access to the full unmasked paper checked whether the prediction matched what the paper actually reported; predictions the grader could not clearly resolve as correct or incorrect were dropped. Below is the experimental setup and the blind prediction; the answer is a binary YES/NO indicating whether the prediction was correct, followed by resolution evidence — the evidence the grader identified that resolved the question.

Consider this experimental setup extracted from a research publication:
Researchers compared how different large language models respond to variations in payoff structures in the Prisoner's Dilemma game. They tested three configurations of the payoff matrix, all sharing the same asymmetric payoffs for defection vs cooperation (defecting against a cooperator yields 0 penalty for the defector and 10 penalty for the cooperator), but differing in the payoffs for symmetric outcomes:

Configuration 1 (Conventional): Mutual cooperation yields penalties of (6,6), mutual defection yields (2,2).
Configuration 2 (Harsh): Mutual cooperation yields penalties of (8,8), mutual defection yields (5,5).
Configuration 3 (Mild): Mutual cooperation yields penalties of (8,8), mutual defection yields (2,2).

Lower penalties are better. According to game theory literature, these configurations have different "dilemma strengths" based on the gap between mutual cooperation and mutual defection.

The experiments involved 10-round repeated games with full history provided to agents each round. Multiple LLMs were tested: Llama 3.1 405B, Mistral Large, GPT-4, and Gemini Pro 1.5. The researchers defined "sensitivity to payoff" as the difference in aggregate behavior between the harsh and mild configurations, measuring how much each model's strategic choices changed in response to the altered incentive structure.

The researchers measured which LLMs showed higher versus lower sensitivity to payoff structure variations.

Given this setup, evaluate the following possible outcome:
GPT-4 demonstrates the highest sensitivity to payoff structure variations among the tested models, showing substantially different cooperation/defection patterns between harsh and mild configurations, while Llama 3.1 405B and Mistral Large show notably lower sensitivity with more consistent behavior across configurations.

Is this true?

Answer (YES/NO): NO